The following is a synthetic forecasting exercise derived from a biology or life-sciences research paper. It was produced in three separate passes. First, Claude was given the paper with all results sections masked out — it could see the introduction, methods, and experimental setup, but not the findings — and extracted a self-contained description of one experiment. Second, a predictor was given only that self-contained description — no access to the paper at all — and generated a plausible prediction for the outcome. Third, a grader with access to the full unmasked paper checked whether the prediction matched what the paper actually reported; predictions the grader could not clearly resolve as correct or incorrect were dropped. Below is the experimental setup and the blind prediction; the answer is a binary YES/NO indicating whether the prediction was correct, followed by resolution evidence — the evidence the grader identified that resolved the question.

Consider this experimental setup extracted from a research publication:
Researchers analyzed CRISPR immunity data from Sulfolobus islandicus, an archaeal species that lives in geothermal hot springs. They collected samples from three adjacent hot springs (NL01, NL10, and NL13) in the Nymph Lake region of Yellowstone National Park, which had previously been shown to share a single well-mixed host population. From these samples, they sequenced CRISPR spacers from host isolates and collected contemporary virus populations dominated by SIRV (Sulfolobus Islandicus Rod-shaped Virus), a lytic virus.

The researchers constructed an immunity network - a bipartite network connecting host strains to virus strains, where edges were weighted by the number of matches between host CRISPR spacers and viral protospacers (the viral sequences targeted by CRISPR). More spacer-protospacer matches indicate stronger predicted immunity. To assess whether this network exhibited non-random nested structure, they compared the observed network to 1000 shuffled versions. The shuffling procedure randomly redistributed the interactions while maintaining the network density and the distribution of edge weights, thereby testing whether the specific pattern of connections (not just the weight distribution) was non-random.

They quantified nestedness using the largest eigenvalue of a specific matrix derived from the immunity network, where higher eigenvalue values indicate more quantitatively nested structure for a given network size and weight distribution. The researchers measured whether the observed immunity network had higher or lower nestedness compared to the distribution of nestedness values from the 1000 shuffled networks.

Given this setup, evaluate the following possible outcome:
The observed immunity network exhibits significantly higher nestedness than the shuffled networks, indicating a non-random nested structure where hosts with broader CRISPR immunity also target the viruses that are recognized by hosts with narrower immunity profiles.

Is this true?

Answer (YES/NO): YES